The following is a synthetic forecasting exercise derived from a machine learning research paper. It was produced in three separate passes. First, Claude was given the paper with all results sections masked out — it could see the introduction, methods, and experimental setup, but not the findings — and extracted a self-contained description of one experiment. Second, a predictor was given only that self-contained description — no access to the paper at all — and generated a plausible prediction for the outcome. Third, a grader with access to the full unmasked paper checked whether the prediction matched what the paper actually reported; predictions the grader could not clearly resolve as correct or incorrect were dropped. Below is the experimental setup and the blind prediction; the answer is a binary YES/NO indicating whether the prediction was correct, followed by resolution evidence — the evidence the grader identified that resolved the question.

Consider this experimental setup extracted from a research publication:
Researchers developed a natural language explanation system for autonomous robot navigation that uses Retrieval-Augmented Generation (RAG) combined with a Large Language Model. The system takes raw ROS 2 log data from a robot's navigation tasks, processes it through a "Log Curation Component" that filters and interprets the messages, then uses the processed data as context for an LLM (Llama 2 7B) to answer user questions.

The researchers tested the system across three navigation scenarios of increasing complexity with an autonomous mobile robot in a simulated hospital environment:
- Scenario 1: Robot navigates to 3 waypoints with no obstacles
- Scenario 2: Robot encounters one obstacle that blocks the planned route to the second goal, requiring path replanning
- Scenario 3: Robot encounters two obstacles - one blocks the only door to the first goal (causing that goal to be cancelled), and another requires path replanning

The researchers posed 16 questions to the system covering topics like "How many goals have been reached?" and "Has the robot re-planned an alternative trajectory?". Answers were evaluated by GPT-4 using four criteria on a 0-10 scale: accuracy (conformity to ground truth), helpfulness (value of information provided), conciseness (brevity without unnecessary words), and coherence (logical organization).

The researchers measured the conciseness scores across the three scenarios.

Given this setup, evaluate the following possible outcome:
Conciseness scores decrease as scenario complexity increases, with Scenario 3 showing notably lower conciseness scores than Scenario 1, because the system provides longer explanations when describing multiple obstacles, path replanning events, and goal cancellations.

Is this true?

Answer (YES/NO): NO